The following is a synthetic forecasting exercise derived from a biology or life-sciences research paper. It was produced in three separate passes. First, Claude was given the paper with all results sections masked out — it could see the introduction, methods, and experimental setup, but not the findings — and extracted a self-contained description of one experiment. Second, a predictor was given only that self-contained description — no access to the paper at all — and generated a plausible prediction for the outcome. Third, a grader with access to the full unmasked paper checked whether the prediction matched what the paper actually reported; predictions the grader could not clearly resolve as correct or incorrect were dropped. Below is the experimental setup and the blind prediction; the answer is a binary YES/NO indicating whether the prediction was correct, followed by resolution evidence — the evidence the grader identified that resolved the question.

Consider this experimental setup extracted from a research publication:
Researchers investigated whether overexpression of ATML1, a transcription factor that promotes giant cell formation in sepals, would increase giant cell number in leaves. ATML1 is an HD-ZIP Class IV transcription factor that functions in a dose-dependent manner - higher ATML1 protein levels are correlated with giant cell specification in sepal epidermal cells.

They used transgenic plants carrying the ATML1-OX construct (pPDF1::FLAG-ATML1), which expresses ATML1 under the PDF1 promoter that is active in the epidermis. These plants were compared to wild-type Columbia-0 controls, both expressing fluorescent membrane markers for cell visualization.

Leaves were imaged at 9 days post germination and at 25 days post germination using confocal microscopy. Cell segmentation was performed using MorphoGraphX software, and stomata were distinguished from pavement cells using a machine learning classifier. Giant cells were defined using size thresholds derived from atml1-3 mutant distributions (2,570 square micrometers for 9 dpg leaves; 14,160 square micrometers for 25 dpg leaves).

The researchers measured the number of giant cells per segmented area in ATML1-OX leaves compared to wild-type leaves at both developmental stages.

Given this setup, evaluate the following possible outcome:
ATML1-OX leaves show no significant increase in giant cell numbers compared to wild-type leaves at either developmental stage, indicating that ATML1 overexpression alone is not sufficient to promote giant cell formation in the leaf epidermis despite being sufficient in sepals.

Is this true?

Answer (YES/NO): NO